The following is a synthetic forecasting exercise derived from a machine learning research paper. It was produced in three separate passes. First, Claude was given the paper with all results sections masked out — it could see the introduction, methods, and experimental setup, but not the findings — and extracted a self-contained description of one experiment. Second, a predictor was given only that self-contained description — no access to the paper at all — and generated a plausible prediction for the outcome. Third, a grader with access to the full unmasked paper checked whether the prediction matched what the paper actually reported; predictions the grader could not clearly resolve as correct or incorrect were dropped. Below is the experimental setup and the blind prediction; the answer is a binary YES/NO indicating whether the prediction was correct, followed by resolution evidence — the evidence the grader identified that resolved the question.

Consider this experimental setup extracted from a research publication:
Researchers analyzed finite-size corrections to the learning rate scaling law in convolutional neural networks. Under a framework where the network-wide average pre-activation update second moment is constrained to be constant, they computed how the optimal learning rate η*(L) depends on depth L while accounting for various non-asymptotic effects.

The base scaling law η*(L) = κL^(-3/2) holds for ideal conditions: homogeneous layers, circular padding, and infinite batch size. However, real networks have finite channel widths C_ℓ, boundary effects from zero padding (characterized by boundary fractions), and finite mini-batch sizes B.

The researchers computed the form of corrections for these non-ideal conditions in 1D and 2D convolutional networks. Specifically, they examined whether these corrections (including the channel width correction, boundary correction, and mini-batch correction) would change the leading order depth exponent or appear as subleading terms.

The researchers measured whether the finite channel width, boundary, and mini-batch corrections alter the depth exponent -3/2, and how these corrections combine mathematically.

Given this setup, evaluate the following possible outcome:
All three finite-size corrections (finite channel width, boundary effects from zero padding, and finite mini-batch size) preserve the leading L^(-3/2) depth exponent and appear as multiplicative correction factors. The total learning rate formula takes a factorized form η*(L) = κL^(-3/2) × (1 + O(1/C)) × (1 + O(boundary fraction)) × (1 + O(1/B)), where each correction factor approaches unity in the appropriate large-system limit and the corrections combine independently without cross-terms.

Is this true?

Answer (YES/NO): NO